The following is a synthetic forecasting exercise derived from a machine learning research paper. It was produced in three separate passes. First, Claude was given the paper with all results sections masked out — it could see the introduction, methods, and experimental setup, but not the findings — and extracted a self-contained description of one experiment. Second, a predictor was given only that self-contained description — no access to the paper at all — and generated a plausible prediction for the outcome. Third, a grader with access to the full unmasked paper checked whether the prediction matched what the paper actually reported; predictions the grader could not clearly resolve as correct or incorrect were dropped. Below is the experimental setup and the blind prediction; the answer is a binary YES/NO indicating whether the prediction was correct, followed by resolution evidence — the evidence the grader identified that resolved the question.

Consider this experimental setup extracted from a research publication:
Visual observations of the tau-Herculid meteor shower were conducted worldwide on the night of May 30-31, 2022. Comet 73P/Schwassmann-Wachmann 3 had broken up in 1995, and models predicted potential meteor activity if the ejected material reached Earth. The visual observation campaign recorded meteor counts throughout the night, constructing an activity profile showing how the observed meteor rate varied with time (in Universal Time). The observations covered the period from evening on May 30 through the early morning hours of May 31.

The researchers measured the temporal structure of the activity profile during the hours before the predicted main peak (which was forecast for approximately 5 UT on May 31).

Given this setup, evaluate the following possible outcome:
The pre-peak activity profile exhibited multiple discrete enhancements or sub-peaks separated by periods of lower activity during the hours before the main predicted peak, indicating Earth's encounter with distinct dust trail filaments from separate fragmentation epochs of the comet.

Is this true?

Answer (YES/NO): NO